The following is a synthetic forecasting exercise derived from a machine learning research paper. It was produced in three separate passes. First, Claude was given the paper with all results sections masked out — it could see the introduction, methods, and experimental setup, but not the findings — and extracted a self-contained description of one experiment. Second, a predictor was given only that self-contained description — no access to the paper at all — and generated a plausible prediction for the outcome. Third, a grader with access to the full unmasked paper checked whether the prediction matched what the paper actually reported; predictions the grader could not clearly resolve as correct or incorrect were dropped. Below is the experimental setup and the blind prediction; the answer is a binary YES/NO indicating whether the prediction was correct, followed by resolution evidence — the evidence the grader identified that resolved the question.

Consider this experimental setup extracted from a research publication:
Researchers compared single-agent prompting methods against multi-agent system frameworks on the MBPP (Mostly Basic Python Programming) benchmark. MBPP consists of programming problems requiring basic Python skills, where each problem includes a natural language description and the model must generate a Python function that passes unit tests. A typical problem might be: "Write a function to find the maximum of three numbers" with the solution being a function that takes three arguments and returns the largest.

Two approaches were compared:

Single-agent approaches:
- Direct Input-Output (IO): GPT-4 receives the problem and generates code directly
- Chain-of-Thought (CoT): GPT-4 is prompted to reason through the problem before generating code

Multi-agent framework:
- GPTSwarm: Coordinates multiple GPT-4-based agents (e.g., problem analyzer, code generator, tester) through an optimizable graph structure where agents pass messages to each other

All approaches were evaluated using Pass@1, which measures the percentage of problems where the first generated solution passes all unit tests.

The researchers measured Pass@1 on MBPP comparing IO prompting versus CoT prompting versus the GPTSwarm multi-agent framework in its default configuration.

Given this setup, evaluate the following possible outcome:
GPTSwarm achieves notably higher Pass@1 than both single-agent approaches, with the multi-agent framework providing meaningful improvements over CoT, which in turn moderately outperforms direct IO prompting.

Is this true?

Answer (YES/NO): NO